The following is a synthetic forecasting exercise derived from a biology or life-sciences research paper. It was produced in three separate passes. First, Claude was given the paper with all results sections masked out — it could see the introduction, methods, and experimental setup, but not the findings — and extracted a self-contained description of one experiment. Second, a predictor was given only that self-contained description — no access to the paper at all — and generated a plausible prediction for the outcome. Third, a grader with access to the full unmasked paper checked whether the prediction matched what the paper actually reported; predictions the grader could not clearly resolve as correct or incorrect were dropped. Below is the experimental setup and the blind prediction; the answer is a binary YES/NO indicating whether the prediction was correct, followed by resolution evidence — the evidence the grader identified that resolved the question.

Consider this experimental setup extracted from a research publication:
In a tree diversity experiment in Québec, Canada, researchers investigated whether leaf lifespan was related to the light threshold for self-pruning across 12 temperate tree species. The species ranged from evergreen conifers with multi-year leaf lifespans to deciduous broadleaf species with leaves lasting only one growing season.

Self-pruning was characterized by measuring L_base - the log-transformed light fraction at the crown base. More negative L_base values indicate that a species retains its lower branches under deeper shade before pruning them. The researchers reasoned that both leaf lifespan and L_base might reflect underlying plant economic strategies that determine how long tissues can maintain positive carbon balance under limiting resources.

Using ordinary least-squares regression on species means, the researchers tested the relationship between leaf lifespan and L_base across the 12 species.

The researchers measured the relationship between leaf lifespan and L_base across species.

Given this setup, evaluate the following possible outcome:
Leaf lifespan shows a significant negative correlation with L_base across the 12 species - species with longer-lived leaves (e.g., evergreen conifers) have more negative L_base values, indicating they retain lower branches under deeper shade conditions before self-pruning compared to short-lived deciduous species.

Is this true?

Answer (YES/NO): YES